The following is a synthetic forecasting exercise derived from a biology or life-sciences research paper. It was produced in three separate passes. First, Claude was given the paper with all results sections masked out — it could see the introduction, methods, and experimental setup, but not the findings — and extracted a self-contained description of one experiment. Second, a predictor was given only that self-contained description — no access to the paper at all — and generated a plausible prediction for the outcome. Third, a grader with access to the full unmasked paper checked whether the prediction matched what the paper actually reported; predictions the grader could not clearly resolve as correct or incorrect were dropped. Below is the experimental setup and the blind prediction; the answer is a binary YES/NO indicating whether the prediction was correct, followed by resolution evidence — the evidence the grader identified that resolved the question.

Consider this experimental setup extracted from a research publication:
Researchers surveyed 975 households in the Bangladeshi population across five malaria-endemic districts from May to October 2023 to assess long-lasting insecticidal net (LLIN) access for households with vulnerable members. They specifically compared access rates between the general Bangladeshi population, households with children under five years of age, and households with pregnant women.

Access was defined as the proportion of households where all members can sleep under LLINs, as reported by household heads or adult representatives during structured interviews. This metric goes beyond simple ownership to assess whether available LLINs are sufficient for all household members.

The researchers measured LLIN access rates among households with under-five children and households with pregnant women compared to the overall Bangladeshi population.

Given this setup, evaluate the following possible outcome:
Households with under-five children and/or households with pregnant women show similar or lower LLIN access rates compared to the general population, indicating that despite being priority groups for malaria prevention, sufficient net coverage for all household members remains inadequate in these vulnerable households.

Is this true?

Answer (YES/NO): NO